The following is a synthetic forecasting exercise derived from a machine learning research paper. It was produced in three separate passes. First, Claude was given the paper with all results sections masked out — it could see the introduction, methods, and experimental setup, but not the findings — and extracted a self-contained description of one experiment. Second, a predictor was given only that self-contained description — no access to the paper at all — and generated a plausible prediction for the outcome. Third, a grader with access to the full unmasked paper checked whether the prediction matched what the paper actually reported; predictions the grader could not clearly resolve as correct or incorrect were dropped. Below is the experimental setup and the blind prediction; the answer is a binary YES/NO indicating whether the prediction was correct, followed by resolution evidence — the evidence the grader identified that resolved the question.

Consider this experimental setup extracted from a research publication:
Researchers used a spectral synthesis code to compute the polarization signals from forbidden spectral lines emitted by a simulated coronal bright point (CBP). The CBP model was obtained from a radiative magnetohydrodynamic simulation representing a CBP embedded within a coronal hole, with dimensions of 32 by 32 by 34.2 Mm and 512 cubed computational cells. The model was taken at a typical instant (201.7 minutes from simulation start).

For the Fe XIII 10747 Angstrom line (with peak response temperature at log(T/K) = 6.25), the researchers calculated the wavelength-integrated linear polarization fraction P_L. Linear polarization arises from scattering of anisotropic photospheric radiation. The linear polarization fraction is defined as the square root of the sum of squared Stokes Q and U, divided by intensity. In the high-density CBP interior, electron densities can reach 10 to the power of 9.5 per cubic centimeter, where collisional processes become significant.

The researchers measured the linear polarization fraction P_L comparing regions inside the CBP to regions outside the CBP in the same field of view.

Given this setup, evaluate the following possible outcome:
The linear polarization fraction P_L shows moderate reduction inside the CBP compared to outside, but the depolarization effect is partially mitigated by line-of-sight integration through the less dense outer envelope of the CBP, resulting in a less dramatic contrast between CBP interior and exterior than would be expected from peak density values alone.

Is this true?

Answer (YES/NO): NO